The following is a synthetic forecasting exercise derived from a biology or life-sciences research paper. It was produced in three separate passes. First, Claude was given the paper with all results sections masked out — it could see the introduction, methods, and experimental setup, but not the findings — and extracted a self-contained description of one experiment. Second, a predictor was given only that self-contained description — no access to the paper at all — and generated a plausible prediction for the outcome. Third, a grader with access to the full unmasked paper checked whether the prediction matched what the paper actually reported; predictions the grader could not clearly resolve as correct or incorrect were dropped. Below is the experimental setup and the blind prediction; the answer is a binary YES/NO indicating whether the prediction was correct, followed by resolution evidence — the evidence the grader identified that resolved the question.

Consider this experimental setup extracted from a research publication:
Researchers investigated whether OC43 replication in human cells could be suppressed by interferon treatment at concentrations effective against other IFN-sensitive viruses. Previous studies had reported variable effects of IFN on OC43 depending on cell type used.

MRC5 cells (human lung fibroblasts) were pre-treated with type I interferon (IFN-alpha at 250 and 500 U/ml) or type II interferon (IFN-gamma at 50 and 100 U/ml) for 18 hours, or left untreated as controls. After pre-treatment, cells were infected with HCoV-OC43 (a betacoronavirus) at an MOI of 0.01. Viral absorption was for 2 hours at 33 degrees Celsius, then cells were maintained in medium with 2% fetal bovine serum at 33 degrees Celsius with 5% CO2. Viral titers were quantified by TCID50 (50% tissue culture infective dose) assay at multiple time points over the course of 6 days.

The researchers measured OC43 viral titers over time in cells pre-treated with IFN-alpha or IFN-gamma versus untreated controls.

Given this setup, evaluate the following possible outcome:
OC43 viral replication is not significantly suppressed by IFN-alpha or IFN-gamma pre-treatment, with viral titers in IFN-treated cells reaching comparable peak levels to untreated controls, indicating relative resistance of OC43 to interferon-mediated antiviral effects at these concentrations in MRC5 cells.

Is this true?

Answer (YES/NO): YES